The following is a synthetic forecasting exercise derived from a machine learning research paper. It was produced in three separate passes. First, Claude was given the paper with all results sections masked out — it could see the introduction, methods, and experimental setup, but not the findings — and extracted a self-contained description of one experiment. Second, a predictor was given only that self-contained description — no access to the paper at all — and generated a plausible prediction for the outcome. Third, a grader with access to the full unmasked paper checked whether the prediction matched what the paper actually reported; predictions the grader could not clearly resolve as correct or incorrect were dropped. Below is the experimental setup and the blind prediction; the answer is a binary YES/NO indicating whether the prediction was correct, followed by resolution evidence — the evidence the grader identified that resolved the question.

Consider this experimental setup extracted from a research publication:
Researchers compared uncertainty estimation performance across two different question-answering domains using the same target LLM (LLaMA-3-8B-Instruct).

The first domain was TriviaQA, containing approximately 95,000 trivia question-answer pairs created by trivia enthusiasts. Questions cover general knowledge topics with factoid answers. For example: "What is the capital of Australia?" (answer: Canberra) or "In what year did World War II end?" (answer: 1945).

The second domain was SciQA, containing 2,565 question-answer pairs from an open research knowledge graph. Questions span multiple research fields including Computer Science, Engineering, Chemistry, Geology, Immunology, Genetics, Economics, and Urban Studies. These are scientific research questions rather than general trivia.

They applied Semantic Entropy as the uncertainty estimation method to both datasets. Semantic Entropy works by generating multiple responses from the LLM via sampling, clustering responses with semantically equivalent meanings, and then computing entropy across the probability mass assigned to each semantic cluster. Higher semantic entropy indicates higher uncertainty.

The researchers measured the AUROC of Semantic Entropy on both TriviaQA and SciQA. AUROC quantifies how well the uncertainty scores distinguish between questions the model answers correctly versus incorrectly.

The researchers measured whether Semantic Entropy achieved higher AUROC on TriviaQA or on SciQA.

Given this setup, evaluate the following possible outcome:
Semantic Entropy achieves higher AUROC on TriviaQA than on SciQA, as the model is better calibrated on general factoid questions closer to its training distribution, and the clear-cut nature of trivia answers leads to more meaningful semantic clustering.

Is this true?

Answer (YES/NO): YES